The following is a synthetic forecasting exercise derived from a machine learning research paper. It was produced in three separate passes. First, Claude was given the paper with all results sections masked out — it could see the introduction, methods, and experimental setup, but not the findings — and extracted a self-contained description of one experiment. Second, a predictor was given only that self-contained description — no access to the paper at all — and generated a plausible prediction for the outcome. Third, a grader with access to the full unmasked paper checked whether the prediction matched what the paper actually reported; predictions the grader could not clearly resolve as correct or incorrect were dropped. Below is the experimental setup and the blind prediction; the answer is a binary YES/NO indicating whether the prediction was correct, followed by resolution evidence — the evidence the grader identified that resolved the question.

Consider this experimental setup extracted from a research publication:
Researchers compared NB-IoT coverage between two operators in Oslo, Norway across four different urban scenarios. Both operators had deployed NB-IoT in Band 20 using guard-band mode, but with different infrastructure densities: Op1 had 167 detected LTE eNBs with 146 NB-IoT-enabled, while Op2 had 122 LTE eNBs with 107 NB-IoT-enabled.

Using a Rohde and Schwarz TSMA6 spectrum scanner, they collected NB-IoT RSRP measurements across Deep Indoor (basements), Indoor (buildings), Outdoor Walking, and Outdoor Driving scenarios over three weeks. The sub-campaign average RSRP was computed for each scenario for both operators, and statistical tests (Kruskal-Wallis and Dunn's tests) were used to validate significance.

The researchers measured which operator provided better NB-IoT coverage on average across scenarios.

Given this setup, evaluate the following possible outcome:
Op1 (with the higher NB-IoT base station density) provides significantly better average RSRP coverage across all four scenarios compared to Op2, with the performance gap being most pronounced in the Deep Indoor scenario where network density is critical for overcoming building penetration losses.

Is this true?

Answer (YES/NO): NO